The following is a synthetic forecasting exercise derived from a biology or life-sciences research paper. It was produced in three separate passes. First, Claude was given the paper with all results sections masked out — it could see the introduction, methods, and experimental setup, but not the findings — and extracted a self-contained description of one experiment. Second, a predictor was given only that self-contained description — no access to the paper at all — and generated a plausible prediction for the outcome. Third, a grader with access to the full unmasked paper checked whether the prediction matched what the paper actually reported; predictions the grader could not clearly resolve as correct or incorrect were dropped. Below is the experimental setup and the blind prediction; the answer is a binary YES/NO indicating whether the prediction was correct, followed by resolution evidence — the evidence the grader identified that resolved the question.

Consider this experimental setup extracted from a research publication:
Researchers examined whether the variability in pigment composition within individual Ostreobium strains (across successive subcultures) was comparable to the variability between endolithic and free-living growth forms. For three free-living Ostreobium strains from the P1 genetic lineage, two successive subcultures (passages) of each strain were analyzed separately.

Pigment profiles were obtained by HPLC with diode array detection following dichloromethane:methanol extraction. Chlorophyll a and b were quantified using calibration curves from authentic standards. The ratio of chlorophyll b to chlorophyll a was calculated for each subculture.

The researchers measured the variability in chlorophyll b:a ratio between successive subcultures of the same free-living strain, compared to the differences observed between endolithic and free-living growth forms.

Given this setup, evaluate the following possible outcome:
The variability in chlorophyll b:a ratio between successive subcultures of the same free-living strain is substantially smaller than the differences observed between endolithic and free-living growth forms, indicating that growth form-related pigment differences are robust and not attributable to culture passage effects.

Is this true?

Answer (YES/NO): YES